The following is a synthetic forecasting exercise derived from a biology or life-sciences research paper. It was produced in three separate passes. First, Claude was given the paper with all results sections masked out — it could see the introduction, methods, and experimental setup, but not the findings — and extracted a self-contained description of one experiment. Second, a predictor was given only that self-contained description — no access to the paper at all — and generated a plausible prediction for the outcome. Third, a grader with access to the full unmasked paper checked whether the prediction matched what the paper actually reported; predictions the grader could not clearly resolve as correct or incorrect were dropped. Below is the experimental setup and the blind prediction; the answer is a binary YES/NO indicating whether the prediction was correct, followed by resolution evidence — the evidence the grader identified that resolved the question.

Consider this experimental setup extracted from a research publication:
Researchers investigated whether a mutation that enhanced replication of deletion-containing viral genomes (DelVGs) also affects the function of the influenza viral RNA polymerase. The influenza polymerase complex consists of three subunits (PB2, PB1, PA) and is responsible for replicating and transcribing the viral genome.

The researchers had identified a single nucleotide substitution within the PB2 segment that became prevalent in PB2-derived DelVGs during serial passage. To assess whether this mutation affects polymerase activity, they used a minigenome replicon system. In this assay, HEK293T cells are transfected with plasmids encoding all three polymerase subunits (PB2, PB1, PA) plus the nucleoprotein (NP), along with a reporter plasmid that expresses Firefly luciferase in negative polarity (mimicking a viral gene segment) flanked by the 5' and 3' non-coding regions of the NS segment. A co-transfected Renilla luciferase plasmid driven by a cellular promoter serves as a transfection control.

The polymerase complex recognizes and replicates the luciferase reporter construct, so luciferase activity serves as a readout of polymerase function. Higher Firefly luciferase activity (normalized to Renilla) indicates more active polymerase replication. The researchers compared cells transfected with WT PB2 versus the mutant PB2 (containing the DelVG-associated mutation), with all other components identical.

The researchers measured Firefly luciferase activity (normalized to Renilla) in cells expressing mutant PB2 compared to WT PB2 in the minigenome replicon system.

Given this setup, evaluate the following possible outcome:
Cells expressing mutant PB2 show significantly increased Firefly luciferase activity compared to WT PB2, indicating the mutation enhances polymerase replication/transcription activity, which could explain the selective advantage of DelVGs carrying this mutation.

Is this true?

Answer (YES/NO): NO